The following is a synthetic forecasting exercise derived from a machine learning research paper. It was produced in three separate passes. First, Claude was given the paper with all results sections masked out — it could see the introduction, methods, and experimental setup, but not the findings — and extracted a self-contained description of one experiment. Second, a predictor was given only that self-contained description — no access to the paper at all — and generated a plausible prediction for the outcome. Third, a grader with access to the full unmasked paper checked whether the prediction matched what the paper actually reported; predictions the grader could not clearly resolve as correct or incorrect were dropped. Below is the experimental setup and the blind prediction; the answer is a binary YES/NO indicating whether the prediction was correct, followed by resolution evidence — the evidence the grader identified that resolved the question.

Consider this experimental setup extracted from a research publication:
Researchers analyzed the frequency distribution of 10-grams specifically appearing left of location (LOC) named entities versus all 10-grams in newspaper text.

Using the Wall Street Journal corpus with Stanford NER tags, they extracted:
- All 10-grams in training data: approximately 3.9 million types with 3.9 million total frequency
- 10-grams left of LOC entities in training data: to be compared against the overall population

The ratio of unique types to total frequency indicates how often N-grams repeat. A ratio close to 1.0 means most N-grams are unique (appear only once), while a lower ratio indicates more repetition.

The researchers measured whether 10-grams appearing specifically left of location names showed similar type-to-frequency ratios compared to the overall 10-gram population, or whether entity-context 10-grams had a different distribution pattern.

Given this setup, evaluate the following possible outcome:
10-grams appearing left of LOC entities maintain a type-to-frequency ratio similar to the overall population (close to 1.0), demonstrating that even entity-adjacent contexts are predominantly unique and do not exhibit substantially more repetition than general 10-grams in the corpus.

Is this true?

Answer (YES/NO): YES